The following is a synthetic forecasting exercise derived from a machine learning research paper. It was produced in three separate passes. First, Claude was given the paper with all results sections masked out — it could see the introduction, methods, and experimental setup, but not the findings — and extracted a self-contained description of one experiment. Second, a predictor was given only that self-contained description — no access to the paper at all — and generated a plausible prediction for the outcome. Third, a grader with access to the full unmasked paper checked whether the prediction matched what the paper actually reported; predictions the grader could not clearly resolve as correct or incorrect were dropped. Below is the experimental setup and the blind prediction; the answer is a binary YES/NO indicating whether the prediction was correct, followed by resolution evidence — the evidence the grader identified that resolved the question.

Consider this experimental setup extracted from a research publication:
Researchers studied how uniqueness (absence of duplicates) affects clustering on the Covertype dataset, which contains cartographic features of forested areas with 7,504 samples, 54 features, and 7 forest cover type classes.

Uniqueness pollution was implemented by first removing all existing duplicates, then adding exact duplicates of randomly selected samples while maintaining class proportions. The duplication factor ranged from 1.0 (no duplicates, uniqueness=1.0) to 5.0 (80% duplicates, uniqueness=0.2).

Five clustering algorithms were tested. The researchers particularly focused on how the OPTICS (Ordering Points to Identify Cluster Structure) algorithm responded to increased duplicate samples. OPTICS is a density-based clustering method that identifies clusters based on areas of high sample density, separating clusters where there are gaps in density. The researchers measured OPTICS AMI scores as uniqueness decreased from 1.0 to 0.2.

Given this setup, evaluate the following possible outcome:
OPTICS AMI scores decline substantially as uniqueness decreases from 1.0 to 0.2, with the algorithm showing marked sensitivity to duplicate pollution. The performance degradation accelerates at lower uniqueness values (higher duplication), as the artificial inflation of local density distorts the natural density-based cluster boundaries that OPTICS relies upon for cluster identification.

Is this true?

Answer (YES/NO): NO